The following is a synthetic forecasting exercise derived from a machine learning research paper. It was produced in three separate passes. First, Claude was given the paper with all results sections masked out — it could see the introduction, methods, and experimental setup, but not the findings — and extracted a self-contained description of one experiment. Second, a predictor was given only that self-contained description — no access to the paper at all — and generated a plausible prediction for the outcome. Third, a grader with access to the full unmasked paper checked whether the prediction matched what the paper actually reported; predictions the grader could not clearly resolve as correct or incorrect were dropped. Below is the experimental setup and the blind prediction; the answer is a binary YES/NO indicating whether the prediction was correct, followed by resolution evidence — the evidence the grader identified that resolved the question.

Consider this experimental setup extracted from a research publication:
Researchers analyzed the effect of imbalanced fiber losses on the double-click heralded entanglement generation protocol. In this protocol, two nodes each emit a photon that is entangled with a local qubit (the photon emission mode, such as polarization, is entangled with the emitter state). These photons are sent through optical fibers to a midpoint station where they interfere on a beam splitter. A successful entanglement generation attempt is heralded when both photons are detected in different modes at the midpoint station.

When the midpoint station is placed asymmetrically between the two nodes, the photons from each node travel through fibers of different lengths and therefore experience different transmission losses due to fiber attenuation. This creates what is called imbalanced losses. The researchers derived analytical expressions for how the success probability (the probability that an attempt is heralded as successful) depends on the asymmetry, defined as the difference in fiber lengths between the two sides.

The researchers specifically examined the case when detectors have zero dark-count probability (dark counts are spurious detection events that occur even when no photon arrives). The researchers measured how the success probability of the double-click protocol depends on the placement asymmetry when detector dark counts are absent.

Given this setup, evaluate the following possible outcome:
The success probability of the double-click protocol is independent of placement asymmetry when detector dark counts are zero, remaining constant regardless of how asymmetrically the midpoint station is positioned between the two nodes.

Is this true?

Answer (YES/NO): YES